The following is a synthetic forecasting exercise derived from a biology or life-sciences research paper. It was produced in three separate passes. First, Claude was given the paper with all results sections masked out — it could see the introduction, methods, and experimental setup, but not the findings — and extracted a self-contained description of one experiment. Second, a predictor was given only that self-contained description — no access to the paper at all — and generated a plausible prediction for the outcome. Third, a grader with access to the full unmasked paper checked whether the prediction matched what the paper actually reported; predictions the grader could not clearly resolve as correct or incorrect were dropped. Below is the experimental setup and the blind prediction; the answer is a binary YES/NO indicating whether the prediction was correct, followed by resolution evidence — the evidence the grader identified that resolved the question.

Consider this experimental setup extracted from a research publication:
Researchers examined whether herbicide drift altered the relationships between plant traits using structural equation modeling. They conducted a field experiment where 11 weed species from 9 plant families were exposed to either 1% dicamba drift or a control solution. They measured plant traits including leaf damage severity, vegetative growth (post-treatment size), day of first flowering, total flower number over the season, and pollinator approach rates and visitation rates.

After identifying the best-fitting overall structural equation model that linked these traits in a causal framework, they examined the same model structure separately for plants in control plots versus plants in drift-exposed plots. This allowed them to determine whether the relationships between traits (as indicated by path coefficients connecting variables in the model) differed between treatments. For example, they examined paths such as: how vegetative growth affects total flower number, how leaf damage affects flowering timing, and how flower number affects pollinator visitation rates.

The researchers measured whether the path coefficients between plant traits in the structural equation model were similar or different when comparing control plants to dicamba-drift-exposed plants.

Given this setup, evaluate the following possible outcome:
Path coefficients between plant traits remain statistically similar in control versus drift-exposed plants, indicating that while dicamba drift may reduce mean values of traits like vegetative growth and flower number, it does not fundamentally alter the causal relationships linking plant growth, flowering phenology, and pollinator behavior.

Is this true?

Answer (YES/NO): NO